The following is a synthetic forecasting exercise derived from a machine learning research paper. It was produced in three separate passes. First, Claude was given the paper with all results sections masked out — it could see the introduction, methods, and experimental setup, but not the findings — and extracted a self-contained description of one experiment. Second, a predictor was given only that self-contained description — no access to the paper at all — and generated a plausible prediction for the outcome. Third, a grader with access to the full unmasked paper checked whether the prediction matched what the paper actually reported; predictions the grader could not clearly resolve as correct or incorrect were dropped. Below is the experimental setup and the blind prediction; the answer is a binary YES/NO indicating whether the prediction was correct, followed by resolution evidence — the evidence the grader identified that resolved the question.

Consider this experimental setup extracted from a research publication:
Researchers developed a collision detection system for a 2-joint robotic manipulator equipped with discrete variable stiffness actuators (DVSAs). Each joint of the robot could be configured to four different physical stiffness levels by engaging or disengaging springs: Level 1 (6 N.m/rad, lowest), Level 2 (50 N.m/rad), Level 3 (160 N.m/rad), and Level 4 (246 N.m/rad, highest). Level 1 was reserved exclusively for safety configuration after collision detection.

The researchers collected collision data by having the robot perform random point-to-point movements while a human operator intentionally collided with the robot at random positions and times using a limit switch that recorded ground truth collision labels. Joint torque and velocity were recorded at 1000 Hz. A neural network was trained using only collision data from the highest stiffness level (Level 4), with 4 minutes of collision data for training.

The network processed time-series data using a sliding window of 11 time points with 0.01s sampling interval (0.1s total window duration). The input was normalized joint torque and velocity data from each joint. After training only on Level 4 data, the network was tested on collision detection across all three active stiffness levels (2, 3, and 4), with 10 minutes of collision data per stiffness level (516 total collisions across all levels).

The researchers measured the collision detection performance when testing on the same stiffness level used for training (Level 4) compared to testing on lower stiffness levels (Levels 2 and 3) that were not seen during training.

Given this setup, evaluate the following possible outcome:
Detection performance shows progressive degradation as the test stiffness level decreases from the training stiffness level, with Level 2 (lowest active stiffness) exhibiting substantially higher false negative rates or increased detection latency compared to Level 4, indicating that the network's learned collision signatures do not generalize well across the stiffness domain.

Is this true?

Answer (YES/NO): NO